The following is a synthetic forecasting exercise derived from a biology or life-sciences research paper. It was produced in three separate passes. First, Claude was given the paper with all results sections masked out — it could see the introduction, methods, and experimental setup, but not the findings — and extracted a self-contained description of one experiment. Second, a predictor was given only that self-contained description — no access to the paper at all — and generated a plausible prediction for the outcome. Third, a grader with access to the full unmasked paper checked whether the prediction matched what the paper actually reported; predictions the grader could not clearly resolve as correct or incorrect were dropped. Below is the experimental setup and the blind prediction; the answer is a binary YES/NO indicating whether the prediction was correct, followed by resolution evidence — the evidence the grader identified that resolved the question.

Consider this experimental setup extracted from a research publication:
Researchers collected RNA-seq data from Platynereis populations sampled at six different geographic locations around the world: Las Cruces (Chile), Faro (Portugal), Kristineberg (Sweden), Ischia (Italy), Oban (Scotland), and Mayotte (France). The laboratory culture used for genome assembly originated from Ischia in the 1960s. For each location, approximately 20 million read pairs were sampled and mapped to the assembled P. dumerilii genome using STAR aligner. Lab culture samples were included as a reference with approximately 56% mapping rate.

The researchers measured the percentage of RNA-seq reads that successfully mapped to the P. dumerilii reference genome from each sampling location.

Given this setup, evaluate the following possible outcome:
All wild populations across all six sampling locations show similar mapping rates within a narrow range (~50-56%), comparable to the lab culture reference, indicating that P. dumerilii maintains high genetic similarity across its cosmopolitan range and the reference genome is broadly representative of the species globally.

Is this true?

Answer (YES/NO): NO